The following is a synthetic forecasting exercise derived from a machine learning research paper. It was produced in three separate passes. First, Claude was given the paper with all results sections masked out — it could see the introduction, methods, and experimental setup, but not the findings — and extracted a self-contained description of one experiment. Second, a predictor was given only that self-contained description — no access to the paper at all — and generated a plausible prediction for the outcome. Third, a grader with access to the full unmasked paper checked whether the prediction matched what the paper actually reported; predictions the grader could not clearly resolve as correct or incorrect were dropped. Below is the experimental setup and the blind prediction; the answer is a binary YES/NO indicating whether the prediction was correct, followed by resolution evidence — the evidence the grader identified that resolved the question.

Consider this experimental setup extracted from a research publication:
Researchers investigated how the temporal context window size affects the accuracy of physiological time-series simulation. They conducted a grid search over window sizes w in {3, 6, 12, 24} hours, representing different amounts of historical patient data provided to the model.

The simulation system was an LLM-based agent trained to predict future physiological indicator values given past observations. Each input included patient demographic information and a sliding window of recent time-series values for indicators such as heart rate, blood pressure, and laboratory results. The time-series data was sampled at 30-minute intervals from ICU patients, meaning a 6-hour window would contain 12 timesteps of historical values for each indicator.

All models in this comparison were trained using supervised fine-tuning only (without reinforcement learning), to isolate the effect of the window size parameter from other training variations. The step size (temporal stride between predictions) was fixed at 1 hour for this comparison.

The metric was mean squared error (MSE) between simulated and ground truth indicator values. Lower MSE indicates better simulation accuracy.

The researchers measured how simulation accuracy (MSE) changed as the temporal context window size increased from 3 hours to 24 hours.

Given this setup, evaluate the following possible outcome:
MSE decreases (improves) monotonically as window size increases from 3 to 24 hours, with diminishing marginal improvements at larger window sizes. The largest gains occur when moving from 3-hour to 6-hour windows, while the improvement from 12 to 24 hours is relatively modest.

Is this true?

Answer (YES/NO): NO